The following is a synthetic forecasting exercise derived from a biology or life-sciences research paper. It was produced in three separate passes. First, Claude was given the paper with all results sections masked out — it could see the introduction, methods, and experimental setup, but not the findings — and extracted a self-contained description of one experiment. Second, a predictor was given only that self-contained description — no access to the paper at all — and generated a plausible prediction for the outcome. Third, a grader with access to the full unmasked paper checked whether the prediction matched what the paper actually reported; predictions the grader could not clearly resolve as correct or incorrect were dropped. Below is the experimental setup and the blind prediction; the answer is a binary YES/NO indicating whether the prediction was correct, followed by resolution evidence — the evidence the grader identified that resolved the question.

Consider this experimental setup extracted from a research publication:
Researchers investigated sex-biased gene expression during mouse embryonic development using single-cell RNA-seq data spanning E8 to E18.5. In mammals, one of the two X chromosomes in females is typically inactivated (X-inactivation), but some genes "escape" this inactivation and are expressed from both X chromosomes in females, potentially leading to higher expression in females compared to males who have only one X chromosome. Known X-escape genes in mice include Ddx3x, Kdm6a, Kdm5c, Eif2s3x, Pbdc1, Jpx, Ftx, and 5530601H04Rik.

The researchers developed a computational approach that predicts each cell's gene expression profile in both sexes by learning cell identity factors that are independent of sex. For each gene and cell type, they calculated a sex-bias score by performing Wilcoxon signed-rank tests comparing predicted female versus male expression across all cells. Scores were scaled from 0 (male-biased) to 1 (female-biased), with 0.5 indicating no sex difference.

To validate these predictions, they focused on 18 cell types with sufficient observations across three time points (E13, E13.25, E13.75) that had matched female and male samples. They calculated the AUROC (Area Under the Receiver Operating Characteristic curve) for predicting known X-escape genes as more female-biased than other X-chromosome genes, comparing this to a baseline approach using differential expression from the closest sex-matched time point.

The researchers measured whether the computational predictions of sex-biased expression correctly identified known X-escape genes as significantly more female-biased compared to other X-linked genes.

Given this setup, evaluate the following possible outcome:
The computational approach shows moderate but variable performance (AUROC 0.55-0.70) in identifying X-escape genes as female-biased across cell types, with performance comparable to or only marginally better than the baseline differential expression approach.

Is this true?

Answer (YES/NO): NO